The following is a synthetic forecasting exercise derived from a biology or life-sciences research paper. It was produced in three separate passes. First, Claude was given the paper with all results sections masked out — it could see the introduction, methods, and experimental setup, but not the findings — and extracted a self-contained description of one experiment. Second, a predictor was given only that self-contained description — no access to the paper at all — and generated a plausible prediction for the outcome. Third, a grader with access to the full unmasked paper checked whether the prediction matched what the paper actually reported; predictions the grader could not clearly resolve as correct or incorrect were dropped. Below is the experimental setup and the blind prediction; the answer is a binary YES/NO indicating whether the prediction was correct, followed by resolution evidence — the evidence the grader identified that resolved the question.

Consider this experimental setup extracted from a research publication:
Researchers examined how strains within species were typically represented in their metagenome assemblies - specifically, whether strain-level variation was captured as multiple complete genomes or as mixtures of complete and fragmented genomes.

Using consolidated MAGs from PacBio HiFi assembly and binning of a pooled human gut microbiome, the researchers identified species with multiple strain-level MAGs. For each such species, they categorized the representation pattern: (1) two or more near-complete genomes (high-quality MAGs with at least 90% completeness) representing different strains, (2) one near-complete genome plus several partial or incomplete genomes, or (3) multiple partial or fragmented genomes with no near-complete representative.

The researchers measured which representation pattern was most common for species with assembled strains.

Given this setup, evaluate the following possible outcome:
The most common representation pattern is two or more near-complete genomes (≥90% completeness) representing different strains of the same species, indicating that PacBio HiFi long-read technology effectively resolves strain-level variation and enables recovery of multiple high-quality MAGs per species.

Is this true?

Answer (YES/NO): NO